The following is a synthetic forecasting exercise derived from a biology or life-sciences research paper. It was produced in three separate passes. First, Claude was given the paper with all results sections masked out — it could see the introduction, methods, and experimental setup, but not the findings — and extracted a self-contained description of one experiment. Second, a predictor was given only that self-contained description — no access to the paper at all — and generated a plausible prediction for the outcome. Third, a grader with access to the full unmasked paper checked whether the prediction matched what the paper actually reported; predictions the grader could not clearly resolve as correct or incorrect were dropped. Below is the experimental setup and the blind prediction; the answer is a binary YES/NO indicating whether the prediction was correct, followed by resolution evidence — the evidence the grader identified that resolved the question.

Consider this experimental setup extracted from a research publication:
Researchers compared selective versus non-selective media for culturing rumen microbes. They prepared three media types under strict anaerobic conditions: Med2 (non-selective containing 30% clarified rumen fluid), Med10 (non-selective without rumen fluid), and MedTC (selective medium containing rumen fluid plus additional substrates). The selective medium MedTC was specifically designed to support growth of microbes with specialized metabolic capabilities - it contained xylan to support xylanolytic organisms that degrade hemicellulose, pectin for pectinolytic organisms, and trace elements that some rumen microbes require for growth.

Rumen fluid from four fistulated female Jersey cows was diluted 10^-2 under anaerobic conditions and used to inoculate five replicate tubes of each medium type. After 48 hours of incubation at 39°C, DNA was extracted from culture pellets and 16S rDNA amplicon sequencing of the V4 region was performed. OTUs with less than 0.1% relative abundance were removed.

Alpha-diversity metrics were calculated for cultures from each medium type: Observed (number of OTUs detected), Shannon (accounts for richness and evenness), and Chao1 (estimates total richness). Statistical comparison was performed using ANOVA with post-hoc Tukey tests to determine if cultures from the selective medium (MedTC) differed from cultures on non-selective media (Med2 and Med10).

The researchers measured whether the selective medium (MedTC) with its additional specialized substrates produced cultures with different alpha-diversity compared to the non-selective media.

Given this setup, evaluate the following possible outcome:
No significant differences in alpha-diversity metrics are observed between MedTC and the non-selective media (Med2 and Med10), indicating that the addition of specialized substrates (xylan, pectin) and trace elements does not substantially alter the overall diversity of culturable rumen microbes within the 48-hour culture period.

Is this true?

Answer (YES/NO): NO